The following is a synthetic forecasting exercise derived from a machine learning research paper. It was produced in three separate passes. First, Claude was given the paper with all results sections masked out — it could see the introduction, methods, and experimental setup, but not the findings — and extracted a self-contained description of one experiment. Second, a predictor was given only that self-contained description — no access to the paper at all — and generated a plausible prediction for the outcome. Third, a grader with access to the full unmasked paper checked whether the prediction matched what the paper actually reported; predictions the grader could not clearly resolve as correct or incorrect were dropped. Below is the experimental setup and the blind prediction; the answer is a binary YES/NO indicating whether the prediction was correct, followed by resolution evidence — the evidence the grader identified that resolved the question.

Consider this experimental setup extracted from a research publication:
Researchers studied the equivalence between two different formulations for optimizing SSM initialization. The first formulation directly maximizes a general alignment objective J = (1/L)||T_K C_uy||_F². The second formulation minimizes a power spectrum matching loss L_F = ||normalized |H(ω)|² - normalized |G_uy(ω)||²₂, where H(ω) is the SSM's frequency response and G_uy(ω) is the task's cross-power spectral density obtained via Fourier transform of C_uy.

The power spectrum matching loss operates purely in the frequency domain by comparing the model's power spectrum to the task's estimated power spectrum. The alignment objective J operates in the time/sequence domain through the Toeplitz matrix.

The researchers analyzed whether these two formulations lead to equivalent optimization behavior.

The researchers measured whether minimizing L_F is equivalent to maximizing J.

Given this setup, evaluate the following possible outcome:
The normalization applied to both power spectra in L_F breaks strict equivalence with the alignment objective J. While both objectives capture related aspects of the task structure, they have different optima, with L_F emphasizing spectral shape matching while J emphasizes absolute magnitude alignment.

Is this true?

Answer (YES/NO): NO